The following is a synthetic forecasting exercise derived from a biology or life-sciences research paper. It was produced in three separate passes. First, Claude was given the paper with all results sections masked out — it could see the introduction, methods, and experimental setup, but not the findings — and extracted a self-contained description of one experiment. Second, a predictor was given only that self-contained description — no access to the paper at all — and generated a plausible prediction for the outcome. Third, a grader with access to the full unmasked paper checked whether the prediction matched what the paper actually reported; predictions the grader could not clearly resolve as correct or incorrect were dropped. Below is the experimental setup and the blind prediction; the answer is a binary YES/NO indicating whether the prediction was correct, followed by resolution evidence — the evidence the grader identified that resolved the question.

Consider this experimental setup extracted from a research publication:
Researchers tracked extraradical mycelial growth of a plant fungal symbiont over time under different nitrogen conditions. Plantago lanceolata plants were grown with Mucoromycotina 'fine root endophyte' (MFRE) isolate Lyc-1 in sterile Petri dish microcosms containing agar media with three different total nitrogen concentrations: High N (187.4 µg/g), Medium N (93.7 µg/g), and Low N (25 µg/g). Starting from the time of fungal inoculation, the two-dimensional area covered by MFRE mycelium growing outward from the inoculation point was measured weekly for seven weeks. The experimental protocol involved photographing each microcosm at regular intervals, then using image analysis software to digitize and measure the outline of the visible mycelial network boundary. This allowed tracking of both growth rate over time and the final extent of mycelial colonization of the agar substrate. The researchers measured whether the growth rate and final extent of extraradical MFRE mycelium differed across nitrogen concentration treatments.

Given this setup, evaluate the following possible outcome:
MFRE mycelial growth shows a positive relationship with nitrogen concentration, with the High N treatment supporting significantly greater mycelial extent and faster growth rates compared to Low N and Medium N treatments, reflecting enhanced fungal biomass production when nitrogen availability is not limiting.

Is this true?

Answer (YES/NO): NO